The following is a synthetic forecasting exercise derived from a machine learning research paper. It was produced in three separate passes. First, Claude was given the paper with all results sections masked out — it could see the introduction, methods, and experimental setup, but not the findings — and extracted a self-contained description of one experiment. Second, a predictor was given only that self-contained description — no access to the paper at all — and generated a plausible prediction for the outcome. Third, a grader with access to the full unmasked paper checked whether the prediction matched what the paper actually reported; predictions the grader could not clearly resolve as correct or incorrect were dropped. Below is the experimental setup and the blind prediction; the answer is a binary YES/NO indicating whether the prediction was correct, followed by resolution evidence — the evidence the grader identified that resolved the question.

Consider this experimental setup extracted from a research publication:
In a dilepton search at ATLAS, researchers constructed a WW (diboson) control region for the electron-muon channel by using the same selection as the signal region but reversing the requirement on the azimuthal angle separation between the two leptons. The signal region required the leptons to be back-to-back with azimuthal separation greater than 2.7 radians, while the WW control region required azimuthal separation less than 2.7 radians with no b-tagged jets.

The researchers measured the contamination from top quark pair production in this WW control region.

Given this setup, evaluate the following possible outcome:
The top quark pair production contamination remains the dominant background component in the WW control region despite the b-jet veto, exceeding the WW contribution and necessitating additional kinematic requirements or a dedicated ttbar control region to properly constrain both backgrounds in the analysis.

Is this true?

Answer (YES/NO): NO